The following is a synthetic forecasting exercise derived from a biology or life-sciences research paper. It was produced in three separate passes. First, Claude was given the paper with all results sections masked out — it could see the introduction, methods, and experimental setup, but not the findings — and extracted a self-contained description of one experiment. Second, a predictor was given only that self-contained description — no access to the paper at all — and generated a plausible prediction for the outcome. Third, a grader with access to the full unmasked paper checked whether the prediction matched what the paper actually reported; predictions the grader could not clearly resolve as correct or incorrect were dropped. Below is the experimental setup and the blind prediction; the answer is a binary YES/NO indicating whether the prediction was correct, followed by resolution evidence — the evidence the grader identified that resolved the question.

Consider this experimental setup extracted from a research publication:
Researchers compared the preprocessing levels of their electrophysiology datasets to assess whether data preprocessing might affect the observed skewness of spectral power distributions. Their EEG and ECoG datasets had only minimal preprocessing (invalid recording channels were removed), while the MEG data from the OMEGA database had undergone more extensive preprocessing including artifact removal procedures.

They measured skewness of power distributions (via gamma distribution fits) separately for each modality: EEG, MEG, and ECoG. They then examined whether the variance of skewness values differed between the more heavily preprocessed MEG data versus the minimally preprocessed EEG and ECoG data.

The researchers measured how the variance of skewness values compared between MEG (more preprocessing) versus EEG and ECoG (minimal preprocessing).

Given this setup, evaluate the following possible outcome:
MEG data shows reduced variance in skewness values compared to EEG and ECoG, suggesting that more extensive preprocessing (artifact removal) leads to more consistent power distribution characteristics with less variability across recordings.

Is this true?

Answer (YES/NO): YES